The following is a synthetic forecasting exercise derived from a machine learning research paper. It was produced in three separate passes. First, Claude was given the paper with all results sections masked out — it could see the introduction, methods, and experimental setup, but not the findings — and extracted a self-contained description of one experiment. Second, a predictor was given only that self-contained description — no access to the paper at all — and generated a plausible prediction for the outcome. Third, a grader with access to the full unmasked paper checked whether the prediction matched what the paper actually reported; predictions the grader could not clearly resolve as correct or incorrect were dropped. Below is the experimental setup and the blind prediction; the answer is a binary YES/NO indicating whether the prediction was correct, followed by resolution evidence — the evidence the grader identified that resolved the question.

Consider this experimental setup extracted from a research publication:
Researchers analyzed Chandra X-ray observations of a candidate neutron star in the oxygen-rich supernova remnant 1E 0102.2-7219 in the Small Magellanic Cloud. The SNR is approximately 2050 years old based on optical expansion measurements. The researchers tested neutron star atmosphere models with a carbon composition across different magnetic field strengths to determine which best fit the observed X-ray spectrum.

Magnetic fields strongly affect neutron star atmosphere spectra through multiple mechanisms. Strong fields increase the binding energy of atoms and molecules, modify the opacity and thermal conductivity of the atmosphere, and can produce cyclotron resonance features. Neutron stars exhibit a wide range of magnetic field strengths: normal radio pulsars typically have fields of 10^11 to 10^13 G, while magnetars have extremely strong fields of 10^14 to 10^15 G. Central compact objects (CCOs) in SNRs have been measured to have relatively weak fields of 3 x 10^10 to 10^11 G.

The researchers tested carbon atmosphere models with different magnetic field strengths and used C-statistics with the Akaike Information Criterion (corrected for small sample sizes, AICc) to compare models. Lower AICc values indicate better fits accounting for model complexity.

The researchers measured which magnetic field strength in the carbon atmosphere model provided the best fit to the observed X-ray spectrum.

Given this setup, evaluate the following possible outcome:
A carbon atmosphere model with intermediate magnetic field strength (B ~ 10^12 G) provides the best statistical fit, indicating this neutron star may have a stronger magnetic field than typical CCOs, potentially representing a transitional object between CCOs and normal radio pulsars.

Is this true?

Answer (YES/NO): YES